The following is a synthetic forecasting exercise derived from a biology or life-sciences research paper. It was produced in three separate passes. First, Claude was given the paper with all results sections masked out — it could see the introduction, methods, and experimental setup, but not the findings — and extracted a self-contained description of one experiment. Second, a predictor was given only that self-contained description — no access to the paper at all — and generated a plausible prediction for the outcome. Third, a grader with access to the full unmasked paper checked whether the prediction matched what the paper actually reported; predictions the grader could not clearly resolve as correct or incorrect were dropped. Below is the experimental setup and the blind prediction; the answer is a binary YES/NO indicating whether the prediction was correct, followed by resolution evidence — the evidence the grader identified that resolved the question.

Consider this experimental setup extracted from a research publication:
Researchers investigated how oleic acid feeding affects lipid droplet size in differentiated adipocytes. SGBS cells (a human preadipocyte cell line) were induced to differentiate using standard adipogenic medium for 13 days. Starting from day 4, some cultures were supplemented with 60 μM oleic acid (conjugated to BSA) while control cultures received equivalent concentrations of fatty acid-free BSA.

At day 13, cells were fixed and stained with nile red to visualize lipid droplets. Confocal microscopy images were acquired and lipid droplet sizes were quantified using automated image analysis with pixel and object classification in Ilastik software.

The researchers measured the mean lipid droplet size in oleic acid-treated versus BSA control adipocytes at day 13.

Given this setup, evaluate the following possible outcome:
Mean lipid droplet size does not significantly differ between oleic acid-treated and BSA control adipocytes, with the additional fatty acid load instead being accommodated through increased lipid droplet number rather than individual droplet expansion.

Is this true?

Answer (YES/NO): NO